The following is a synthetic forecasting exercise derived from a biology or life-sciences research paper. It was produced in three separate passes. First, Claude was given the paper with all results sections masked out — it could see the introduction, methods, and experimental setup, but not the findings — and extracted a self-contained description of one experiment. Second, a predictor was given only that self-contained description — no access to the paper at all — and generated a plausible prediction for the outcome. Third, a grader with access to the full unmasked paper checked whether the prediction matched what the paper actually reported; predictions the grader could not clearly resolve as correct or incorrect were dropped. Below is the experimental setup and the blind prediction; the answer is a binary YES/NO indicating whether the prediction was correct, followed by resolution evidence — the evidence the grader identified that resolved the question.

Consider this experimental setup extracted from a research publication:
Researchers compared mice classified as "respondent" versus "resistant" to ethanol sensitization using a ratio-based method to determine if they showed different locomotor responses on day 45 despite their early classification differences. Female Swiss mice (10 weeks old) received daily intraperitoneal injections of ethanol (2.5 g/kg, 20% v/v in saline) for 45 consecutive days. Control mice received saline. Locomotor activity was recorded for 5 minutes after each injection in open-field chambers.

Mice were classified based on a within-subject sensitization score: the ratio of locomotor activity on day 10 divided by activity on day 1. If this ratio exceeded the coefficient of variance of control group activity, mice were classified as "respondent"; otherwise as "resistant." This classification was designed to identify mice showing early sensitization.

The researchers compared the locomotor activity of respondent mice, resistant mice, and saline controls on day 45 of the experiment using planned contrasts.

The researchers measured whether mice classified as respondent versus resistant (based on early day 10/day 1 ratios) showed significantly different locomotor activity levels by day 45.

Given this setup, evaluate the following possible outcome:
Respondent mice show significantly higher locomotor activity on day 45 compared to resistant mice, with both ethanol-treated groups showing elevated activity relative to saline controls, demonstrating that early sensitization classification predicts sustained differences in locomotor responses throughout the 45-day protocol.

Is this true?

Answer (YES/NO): YES